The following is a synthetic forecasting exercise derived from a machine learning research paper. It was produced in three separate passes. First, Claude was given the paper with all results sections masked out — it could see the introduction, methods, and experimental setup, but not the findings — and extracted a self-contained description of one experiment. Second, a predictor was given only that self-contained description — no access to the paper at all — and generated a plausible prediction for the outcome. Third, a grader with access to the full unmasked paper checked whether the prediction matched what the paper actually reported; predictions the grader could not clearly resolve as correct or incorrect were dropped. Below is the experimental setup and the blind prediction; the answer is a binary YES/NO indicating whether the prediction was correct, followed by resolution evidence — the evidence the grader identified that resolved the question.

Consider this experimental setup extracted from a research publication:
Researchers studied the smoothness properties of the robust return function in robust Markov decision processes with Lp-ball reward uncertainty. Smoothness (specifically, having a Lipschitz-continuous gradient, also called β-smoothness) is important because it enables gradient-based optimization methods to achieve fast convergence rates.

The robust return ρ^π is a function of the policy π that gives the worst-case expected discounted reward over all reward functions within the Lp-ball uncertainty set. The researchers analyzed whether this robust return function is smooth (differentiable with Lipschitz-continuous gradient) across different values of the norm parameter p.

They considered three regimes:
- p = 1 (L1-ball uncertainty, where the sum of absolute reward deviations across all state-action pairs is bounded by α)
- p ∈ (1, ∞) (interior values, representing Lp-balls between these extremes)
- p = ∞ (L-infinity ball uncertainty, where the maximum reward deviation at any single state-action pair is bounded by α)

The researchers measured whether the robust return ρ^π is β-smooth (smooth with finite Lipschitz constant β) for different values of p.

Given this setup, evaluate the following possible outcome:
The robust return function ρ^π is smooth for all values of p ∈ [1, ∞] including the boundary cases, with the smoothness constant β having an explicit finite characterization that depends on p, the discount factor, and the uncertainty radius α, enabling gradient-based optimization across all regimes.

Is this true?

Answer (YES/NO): NO